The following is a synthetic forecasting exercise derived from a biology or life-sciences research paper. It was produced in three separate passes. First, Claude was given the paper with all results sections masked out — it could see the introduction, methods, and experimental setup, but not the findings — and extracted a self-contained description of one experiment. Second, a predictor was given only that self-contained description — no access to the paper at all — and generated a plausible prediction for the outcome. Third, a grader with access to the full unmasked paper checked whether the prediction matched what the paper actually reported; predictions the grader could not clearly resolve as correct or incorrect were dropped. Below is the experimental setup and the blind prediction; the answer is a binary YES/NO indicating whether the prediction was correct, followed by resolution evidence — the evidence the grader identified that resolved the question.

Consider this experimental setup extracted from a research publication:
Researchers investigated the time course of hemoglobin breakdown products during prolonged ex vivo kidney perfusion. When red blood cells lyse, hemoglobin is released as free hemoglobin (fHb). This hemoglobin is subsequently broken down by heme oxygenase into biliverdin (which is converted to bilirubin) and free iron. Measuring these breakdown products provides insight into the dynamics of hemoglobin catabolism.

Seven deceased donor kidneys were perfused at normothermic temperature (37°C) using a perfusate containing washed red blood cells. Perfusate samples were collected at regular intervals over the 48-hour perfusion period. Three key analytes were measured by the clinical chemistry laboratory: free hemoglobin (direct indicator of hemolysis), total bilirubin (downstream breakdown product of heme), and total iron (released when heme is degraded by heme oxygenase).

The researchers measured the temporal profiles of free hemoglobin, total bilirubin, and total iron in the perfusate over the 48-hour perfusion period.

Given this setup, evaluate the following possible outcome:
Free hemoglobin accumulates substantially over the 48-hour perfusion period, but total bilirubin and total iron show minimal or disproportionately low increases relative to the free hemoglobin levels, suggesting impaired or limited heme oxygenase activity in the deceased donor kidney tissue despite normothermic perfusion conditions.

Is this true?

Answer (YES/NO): NO